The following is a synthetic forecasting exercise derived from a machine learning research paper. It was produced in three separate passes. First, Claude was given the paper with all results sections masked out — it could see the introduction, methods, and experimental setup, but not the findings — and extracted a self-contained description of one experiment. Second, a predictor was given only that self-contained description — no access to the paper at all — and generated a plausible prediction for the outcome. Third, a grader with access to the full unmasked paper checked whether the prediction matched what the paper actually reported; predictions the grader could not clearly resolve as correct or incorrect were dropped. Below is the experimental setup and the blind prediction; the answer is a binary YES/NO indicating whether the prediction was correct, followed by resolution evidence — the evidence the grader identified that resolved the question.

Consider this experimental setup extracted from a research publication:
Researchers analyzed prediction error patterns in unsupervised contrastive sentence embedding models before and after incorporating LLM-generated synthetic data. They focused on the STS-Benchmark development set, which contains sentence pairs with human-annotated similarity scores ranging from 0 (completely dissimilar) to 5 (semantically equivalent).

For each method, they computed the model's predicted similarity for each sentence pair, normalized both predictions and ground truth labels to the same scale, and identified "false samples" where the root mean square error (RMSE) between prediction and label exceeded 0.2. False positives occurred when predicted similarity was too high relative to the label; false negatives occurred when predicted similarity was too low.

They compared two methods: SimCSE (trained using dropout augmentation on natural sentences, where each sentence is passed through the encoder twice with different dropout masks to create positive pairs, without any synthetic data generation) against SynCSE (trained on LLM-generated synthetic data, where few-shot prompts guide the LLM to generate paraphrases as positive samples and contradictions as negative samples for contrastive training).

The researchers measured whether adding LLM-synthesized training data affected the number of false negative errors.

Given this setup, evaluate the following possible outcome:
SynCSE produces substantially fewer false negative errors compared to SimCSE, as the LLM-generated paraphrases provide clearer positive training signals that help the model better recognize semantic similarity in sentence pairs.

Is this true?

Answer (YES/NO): NO